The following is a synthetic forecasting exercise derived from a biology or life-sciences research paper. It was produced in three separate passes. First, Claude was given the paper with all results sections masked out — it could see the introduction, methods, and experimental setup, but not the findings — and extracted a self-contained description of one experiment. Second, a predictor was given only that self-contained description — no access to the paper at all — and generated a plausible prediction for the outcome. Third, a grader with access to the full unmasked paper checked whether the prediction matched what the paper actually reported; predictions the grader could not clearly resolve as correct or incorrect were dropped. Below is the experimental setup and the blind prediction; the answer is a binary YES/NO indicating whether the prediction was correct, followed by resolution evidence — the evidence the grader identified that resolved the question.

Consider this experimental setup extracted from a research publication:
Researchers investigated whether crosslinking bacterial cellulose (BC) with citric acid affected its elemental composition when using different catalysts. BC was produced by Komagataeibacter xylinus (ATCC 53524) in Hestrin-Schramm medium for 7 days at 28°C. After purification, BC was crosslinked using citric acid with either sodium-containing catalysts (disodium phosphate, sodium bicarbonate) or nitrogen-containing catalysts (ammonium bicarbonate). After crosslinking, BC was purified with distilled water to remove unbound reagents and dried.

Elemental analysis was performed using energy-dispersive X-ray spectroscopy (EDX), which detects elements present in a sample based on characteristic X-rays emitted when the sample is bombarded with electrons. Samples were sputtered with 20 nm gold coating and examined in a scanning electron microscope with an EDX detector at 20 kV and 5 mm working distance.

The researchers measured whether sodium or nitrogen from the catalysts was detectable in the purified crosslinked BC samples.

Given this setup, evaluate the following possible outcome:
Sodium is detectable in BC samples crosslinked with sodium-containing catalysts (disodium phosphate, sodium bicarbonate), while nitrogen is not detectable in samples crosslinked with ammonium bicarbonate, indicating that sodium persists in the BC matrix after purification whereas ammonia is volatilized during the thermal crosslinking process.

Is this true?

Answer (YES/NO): YES